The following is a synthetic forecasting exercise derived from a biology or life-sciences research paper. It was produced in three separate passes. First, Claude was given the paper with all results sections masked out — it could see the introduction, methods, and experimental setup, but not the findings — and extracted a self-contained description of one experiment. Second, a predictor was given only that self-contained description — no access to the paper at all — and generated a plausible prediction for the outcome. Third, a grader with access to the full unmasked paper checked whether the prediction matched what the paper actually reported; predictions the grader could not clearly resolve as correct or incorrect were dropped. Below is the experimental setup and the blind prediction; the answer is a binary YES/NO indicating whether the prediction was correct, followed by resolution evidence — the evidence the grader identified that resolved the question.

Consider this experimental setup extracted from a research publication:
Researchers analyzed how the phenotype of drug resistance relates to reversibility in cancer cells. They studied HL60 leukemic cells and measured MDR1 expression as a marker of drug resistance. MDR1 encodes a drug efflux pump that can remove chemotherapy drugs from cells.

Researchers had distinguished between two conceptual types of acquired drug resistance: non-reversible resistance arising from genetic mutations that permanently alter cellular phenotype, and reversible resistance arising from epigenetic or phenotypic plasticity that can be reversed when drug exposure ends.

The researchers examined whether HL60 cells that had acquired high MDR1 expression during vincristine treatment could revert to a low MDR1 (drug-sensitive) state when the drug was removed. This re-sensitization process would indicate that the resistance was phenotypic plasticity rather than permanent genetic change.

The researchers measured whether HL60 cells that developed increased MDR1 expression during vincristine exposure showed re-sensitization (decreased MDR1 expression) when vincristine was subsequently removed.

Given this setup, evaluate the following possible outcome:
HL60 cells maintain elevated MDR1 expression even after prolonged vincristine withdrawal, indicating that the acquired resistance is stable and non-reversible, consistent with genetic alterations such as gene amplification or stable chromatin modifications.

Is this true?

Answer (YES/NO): NO